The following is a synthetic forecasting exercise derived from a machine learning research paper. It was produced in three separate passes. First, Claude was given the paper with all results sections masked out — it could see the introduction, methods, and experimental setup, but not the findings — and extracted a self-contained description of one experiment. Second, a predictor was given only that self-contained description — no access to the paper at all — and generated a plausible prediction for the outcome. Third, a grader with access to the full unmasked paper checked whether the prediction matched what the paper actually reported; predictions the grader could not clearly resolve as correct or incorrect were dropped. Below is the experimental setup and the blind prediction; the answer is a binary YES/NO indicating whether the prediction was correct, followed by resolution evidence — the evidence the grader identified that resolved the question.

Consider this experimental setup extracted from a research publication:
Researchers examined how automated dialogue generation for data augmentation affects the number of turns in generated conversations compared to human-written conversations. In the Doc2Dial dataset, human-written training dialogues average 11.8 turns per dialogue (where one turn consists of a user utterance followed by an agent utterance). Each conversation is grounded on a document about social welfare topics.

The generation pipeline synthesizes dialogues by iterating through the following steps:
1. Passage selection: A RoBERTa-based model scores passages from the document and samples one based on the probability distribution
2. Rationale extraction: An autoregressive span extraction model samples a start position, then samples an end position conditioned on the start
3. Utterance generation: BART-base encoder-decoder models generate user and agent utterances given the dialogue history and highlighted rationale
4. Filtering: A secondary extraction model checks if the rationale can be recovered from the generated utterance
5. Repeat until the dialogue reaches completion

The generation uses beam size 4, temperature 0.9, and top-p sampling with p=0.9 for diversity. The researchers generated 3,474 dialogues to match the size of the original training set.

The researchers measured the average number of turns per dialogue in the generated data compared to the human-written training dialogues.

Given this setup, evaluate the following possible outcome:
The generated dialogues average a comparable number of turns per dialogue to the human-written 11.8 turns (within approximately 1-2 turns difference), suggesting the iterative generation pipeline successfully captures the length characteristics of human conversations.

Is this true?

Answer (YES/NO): YES